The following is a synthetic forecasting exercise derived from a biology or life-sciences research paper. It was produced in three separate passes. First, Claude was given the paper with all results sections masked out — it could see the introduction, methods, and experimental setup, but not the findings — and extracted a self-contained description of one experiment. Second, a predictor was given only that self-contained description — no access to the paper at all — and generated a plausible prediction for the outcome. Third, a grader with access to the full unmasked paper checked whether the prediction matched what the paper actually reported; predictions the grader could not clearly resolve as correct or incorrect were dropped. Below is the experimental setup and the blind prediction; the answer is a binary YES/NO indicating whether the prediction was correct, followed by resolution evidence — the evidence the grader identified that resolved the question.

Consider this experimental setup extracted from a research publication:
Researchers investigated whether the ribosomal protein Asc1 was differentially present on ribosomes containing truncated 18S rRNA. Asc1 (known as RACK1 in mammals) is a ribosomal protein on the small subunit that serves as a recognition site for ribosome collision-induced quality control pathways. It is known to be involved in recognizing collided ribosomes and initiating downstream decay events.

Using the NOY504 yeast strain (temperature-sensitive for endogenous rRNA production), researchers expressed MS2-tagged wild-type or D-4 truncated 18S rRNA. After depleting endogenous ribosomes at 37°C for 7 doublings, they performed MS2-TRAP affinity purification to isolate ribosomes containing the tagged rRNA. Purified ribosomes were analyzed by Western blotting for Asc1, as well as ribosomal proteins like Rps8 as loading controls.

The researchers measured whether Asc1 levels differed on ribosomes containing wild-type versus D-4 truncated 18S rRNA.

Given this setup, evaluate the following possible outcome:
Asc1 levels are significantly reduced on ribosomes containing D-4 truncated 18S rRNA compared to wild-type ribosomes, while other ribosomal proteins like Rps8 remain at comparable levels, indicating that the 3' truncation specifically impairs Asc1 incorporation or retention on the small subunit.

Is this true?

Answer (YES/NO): NO